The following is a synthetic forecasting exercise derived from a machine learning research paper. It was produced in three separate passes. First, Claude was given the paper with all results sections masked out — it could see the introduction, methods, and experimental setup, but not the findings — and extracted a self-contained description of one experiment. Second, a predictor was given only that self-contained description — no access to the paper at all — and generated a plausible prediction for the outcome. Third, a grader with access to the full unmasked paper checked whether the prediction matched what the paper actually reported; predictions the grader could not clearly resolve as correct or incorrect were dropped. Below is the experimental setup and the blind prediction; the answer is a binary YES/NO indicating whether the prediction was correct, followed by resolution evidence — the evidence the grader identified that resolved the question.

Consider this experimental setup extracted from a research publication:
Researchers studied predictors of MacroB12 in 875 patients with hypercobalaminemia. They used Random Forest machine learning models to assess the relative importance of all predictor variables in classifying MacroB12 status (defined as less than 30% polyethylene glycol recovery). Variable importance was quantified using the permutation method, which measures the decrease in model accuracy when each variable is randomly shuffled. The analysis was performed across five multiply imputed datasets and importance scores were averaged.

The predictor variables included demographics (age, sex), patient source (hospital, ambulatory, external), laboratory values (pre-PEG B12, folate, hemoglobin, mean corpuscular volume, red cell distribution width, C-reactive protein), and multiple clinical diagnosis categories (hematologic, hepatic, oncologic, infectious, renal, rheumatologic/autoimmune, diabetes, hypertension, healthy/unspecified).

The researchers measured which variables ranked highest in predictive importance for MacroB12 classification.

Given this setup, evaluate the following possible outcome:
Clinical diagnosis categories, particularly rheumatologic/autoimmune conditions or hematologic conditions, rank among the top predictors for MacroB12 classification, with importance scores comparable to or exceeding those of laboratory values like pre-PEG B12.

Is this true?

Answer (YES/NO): NO